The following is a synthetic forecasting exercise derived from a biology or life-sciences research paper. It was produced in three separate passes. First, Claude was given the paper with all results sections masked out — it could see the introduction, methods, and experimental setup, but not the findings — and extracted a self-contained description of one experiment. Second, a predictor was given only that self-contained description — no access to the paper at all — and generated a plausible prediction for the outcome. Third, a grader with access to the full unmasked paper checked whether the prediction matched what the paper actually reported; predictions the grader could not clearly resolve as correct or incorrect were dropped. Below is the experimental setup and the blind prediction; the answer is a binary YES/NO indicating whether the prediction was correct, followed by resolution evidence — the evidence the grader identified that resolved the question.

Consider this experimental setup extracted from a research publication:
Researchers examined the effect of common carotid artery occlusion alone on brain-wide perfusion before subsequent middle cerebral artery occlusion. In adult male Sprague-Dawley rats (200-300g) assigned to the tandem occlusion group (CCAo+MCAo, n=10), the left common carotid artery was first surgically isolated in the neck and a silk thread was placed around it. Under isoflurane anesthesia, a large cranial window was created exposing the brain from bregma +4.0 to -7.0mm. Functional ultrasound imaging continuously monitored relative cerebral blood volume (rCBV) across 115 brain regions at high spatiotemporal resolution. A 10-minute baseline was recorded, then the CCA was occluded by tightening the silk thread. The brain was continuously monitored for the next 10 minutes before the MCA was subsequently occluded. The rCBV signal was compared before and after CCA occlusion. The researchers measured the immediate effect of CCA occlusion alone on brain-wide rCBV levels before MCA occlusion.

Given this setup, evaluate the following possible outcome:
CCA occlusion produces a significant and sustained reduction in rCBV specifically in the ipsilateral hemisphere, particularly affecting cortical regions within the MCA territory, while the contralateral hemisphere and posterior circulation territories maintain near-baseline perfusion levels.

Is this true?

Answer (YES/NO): NO